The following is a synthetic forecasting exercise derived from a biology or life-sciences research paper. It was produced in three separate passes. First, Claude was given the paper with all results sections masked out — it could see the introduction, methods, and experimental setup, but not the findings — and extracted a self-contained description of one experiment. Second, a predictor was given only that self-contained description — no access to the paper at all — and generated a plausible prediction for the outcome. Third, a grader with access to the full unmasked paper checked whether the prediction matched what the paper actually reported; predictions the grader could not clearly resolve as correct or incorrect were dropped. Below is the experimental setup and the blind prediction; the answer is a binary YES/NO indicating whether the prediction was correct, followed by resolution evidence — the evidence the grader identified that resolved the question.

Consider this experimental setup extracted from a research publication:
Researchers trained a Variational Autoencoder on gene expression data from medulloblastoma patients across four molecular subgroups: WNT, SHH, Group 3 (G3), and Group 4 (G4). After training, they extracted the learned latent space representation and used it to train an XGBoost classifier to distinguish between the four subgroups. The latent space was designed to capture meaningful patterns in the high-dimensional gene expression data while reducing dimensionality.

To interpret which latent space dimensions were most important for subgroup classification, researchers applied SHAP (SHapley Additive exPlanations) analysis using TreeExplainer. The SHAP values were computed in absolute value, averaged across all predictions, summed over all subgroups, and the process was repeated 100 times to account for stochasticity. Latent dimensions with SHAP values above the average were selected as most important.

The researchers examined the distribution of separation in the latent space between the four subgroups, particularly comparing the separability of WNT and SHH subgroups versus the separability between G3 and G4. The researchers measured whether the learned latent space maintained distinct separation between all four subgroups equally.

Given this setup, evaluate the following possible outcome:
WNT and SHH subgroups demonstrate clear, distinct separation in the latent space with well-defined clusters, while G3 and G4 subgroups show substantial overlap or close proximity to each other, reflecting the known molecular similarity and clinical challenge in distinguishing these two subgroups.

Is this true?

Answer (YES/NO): YES